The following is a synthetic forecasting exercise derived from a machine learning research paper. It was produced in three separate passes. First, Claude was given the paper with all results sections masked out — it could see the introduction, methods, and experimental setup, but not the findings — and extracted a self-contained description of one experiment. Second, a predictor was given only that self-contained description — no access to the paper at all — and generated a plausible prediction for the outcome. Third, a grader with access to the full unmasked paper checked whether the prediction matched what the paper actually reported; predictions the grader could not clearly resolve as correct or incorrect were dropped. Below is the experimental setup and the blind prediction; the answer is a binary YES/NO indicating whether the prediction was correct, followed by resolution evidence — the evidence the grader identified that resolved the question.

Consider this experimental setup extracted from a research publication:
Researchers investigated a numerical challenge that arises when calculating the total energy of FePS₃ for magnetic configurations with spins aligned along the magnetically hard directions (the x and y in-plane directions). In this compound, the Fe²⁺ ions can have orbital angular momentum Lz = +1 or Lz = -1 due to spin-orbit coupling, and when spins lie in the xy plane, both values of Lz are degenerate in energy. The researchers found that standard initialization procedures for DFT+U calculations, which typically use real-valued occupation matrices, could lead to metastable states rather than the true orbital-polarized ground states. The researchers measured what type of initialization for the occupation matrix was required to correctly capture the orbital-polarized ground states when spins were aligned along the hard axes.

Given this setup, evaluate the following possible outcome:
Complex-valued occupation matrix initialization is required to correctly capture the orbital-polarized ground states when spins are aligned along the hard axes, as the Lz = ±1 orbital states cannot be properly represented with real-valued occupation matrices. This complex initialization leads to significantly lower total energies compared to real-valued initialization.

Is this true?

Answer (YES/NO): YES